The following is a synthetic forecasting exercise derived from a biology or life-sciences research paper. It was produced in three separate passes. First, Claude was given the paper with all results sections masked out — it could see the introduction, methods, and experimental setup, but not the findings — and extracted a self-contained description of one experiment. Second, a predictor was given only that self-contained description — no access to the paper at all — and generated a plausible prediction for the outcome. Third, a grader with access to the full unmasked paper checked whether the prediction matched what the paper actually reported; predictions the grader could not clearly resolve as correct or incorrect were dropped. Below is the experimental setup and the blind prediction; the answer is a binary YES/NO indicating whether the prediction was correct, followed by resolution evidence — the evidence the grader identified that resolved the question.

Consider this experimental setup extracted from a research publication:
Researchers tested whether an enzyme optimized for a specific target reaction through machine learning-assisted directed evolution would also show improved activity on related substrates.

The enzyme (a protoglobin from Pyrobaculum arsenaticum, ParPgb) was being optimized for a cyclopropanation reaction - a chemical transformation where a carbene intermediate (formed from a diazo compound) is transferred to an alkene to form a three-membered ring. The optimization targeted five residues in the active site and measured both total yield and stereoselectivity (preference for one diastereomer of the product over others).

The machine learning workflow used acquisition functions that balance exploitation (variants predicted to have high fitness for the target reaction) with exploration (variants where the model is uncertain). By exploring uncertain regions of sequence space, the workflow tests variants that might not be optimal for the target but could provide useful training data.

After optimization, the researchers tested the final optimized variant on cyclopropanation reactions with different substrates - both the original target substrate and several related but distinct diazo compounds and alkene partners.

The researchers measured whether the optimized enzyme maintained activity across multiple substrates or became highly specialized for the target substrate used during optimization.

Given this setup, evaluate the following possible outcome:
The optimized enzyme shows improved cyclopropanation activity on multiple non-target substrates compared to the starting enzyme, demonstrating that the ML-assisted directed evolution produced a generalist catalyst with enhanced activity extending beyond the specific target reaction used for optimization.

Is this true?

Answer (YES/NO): YES